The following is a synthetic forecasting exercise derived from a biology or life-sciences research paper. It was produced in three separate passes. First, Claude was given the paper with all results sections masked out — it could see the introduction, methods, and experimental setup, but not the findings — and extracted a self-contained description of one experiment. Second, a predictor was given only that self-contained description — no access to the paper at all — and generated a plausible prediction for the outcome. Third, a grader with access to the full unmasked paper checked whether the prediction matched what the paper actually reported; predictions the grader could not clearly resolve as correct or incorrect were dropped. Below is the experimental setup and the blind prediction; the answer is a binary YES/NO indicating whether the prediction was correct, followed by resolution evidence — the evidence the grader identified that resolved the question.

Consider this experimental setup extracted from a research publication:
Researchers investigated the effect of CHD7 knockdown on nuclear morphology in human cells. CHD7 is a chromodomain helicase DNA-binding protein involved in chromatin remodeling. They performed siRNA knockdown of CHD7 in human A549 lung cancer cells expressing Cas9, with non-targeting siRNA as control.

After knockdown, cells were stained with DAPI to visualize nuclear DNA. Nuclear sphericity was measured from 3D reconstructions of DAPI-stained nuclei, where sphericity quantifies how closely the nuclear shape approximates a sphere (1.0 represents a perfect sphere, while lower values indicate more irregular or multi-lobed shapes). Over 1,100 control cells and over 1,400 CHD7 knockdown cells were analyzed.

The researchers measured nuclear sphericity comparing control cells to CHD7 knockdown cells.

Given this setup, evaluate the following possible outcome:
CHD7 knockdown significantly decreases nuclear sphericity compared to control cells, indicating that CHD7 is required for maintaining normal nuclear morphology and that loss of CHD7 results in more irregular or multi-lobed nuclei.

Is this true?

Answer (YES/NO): YES